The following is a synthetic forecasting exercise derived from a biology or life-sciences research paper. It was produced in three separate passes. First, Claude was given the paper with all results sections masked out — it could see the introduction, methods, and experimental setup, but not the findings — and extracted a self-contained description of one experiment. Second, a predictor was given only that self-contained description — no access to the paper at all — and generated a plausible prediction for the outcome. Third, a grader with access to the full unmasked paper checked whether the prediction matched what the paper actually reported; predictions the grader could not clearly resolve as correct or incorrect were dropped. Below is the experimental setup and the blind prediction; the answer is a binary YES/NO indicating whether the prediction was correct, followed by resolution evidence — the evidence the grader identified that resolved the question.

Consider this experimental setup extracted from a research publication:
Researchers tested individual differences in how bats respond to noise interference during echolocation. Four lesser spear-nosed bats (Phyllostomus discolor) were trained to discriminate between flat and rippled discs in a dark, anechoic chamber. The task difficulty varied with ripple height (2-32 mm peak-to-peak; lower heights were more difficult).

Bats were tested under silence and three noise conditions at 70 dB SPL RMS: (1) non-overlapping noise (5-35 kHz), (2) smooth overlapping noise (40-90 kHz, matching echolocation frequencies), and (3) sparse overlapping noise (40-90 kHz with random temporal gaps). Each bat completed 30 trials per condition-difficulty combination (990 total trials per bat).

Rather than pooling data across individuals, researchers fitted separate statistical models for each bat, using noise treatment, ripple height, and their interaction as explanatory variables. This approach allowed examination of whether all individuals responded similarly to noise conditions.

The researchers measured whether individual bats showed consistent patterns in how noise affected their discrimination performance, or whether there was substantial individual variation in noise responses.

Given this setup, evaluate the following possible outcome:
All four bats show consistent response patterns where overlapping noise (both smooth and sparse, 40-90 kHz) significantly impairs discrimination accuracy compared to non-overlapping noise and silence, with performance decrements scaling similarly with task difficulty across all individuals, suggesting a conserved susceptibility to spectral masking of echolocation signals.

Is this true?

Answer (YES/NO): NO